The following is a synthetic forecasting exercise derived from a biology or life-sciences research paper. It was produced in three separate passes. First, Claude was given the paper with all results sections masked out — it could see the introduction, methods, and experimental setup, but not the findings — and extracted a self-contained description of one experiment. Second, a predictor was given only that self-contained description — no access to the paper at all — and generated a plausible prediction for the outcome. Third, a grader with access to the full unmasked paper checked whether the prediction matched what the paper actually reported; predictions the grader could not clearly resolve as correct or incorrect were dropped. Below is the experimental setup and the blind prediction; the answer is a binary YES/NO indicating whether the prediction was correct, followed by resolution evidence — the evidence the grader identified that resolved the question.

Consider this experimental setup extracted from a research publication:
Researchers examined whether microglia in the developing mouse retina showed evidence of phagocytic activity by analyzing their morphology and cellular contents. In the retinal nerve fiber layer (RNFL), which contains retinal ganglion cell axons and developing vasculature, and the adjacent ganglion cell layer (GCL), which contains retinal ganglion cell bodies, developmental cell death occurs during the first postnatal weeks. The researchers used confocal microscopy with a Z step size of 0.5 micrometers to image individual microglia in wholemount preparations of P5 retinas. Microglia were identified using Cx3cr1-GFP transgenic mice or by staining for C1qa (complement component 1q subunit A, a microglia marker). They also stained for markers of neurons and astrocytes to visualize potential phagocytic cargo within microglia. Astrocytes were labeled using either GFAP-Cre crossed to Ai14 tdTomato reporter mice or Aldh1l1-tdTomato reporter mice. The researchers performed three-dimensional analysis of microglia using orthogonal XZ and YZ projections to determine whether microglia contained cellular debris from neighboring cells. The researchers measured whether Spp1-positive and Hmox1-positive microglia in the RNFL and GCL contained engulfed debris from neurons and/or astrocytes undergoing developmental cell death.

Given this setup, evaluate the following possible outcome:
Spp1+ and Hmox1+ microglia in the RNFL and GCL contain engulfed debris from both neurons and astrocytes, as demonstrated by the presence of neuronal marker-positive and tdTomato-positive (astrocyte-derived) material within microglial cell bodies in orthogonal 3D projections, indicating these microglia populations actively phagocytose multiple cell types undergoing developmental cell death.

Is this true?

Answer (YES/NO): YES